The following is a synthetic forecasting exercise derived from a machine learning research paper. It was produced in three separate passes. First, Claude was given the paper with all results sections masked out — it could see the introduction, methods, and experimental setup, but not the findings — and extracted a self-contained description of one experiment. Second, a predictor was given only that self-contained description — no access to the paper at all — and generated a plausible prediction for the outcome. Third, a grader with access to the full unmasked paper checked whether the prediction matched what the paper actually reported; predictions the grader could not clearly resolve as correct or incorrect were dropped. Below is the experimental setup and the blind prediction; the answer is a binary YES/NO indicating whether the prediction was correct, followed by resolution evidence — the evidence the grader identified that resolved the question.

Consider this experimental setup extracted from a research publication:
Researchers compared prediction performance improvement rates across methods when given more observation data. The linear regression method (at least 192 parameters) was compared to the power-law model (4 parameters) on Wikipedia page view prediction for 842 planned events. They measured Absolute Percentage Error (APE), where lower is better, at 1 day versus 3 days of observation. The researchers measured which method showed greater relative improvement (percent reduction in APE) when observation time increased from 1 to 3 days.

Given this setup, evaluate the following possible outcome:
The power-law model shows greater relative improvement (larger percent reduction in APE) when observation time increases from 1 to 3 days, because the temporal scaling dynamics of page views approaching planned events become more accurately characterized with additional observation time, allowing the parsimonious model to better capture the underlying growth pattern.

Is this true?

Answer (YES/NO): NO